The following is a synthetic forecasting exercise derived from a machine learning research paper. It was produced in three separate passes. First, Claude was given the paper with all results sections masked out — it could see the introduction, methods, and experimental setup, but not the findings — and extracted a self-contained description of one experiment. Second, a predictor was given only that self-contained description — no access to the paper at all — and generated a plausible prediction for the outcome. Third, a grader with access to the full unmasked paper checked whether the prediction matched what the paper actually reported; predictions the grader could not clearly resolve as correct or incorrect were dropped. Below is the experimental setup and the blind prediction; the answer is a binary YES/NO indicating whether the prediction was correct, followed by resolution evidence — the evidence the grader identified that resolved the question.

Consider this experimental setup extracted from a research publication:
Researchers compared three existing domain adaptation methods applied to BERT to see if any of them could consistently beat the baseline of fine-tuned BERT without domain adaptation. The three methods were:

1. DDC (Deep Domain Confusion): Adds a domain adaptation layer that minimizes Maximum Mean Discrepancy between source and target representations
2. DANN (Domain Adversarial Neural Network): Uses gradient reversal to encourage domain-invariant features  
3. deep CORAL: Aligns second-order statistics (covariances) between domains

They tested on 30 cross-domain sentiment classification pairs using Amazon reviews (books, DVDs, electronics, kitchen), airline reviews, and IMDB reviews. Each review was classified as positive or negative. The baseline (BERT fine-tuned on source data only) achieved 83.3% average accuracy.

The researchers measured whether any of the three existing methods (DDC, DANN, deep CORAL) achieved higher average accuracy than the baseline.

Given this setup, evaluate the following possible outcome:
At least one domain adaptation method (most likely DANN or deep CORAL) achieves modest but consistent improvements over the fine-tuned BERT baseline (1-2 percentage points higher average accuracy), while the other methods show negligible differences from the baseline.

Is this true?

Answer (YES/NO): NO